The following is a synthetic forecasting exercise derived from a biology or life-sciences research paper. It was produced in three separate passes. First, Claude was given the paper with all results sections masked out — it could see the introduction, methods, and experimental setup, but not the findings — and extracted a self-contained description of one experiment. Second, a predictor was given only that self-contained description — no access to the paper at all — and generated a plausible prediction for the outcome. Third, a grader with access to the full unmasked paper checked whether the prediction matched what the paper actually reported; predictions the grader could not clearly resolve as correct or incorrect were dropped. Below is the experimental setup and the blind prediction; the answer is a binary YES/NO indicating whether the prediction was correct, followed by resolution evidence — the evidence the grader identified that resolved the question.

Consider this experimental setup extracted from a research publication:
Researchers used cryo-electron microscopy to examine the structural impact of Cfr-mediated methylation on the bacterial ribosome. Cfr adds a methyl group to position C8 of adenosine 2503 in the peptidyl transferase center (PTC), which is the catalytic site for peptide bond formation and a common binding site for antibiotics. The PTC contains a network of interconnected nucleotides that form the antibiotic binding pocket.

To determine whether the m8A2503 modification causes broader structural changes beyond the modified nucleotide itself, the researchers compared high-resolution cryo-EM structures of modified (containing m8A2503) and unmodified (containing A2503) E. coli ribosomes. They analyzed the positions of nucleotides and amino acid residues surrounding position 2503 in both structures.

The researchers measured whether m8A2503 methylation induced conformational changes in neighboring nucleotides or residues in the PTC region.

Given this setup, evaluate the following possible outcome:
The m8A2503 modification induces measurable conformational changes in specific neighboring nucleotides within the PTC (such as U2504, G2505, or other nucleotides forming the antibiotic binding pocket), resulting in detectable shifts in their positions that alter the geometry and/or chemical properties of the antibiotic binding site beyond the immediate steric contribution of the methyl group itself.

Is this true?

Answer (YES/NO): NO